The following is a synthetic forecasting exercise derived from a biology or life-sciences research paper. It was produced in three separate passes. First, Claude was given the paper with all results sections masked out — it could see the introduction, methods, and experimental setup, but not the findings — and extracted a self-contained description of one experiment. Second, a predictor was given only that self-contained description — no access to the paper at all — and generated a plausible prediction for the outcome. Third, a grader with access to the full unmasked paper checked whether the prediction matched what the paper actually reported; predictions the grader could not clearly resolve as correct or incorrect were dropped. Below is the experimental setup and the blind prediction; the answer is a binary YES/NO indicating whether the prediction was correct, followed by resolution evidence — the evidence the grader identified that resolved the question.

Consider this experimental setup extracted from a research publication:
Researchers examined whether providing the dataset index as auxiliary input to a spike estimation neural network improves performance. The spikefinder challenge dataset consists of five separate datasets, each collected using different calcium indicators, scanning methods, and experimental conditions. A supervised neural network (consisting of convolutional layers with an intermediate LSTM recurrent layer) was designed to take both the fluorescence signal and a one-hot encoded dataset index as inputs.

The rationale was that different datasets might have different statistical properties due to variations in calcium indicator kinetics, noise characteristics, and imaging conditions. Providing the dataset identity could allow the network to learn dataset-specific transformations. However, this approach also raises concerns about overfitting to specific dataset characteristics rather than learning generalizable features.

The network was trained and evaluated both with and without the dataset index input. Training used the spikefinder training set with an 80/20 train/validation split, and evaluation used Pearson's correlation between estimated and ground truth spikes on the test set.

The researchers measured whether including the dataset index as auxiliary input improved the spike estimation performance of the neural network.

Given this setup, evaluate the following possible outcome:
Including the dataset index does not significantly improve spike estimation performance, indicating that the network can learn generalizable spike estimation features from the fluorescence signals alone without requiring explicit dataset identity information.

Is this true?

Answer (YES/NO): NO